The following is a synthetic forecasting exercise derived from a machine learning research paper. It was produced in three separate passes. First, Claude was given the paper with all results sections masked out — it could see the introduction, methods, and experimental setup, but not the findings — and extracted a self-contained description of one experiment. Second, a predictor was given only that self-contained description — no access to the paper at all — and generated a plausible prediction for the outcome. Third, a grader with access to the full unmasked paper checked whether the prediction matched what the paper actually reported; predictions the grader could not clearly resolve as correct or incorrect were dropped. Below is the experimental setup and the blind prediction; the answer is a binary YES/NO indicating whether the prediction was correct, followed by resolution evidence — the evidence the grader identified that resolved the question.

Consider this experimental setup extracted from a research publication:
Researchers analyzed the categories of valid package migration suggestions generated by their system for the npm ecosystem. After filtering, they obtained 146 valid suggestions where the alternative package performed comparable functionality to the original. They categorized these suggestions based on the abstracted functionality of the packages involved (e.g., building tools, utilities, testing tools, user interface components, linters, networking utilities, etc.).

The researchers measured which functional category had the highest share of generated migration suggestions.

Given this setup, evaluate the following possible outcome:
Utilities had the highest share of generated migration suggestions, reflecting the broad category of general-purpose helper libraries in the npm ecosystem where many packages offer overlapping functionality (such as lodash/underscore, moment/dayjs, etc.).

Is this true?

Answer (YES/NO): NO